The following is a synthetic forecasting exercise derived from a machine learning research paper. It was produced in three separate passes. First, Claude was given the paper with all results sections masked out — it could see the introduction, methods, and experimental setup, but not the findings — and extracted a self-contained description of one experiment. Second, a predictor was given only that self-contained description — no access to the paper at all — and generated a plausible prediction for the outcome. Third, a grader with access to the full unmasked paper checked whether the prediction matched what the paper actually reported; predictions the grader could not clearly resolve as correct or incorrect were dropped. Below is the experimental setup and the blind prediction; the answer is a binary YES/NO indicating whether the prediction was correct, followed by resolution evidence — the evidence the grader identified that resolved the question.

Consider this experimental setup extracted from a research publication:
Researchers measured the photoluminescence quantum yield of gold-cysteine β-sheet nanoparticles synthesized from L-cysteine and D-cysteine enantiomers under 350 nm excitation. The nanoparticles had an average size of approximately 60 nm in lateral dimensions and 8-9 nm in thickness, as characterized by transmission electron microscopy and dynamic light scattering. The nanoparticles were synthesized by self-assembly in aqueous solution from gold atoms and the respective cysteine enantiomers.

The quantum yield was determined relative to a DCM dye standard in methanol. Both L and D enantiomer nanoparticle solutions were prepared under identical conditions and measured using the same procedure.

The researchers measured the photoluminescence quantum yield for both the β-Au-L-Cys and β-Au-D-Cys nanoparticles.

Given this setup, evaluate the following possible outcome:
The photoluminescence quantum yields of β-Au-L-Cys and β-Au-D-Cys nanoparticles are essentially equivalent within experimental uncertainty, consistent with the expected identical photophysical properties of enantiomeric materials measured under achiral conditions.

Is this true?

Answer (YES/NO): NO